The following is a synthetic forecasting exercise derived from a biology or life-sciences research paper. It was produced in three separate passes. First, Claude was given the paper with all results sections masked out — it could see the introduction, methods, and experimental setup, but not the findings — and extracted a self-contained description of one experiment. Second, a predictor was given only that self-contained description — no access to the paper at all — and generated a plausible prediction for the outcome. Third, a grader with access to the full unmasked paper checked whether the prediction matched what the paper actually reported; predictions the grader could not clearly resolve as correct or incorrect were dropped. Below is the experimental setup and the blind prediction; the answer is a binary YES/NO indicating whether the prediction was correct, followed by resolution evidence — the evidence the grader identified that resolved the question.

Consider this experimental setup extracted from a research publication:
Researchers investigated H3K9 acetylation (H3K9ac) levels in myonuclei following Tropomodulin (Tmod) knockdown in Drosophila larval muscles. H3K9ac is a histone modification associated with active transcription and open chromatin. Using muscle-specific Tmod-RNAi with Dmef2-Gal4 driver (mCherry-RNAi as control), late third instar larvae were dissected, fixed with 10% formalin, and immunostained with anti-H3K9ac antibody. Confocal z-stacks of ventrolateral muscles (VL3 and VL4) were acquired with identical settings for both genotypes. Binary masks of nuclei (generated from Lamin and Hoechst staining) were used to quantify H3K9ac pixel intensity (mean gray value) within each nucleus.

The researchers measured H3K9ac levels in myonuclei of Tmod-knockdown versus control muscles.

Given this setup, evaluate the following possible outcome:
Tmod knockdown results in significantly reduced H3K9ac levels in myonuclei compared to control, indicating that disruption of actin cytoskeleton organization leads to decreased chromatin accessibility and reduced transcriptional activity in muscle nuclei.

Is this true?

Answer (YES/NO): NO